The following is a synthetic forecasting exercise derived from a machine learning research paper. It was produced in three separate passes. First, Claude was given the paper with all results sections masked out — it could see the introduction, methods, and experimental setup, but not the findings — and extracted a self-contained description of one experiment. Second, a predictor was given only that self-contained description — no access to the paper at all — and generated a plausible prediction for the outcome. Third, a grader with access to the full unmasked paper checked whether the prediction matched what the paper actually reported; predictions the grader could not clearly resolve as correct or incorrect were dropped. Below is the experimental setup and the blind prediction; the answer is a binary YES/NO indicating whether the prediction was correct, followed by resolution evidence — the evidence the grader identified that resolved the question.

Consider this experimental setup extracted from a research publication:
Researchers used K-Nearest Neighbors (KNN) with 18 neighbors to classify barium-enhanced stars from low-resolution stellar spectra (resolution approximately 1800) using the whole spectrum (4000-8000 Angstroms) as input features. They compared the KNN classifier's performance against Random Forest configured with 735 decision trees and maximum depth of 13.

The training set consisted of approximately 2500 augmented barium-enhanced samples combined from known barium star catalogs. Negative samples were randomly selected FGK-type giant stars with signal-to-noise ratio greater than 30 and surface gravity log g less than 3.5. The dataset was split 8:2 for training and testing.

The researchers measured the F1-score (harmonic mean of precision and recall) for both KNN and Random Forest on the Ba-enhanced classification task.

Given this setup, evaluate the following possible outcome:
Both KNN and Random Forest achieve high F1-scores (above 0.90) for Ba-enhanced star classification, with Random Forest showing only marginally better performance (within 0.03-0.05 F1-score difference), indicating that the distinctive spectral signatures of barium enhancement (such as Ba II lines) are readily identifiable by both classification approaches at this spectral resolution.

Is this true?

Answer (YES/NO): NO